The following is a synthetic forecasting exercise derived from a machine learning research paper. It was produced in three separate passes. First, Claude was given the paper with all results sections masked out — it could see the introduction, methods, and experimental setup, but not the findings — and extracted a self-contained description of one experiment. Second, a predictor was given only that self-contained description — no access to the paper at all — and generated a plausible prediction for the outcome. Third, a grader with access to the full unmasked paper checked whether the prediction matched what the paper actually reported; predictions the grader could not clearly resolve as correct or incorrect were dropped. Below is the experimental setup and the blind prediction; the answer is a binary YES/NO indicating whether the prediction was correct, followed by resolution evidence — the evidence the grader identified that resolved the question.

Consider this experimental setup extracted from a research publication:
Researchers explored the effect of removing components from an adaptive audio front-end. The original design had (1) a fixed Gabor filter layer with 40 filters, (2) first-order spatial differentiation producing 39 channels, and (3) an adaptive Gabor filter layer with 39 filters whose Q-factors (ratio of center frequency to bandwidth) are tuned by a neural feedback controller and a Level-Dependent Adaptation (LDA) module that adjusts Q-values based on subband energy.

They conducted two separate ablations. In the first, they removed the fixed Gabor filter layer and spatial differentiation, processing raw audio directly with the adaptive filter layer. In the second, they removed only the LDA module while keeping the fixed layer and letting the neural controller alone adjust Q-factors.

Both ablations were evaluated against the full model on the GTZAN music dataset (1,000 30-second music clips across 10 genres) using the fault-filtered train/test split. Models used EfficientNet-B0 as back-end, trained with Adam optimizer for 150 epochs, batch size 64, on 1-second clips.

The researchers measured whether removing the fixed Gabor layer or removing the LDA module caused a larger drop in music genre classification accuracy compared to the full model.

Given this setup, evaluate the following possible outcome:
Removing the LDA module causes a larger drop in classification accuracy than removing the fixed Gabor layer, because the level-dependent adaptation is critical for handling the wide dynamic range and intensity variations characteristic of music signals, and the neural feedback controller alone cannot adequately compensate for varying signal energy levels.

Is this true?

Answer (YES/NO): NO